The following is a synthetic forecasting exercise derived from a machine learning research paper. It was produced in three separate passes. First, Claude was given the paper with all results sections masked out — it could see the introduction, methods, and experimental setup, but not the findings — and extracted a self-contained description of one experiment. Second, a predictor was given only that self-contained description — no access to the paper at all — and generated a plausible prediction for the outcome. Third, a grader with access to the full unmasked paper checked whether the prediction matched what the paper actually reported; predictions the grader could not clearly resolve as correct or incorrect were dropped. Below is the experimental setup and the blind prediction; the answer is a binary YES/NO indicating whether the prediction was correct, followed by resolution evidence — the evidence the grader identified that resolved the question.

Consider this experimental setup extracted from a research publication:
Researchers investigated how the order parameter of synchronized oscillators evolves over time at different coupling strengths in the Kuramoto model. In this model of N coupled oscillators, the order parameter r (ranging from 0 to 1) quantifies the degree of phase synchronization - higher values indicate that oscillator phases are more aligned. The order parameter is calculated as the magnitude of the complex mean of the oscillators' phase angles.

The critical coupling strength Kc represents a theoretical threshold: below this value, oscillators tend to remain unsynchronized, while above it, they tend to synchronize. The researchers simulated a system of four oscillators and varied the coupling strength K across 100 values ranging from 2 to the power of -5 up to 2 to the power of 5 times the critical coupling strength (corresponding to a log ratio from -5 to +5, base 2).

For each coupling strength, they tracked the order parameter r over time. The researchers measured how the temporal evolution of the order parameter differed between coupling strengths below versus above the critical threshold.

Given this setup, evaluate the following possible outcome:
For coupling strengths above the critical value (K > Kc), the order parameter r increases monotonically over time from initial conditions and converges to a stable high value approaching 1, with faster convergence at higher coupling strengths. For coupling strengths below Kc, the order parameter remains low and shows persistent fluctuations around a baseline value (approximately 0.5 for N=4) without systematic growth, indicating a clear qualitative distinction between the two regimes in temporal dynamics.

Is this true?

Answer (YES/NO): NO